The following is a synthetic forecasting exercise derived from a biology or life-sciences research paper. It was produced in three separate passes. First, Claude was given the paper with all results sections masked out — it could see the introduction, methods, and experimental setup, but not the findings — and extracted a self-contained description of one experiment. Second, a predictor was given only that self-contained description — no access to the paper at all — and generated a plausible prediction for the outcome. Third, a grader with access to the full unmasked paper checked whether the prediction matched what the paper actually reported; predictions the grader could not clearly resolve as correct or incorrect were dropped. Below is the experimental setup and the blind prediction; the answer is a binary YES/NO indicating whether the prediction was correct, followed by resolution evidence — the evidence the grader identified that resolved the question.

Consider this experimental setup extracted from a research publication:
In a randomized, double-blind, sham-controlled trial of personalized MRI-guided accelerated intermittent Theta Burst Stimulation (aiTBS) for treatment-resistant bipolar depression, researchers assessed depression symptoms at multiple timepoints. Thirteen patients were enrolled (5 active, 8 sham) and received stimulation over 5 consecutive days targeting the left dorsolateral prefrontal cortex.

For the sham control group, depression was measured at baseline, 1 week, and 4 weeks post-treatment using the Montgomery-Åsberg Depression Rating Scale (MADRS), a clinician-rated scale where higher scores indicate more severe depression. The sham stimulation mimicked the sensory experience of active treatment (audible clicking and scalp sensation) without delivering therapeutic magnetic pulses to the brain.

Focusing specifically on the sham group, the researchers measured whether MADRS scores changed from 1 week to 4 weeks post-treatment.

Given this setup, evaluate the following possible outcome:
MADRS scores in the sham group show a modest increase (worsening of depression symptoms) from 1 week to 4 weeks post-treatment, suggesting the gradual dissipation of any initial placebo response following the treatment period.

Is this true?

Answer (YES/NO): NO